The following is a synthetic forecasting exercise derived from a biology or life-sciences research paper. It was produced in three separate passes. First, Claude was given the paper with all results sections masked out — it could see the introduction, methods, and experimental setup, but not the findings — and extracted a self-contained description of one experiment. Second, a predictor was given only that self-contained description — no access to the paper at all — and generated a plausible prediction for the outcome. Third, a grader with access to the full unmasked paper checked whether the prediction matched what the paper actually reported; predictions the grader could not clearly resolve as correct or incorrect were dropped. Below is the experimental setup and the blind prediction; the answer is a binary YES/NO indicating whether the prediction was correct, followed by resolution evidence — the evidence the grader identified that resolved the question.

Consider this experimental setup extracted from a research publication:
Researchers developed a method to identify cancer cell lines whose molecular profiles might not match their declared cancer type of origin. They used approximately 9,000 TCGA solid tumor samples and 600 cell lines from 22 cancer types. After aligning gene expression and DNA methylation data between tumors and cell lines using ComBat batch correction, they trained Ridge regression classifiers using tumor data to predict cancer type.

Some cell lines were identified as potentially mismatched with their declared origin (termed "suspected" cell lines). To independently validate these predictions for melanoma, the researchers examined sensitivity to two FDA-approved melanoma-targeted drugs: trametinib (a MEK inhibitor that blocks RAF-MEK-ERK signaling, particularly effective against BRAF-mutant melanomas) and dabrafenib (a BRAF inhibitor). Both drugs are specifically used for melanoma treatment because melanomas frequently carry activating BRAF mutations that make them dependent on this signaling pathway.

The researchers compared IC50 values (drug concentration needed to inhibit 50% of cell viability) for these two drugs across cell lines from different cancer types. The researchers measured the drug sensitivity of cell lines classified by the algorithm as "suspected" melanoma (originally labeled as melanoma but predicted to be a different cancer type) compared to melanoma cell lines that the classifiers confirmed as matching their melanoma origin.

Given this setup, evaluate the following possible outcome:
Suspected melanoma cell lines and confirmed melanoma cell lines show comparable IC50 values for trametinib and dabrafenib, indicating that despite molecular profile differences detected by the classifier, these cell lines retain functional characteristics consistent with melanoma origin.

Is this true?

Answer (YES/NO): NO